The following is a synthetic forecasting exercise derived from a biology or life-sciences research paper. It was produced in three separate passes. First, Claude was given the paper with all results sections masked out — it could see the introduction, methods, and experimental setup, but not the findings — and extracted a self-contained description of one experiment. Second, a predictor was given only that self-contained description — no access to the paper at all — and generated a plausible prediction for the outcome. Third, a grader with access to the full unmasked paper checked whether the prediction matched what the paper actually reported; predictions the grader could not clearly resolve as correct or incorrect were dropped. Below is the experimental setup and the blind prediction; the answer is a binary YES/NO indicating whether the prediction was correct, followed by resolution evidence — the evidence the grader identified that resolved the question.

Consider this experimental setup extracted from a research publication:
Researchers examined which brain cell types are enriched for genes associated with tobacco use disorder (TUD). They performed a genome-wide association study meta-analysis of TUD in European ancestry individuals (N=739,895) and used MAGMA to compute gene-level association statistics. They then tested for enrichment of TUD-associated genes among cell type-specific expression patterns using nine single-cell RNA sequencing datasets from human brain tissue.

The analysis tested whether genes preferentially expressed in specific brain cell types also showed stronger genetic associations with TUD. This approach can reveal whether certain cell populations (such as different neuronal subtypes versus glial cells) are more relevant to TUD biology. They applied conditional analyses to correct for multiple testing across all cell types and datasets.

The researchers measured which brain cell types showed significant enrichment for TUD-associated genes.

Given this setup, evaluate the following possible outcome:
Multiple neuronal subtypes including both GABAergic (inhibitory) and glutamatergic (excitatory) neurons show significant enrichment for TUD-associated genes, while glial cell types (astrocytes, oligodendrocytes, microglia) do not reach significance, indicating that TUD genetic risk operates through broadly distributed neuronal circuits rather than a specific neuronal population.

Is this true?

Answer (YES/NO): NO